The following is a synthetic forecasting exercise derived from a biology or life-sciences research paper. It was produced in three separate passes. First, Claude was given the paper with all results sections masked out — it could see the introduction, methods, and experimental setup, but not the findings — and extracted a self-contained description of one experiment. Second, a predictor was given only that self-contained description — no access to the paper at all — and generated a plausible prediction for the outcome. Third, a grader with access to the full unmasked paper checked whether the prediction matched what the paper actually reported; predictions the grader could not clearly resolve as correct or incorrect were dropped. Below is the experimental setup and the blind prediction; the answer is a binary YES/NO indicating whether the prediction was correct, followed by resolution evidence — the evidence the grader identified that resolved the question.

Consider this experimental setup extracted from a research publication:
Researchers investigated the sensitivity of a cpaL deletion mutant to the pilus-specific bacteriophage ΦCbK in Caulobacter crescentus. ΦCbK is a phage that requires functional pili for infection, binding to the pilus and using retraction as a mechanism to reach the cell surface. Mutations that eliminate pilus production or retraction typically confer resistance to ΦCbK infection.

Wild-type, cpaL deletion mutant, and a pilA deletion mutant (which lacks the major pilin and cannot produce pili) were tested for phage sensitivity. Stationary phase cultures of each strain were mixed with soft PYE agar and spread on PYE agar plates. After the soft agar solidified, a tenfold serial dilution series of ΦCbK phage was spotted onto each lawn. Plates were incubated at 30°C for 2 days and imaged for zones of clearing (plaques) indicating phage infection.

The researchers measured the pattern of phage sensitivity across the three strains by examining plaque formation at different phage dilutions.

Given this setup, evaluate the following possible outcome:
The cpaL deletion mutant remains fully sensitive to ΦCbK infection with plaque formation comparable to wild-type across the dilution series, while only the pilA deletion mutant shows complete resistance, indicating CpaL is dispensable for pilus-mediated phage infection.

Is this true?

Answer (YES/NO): NO